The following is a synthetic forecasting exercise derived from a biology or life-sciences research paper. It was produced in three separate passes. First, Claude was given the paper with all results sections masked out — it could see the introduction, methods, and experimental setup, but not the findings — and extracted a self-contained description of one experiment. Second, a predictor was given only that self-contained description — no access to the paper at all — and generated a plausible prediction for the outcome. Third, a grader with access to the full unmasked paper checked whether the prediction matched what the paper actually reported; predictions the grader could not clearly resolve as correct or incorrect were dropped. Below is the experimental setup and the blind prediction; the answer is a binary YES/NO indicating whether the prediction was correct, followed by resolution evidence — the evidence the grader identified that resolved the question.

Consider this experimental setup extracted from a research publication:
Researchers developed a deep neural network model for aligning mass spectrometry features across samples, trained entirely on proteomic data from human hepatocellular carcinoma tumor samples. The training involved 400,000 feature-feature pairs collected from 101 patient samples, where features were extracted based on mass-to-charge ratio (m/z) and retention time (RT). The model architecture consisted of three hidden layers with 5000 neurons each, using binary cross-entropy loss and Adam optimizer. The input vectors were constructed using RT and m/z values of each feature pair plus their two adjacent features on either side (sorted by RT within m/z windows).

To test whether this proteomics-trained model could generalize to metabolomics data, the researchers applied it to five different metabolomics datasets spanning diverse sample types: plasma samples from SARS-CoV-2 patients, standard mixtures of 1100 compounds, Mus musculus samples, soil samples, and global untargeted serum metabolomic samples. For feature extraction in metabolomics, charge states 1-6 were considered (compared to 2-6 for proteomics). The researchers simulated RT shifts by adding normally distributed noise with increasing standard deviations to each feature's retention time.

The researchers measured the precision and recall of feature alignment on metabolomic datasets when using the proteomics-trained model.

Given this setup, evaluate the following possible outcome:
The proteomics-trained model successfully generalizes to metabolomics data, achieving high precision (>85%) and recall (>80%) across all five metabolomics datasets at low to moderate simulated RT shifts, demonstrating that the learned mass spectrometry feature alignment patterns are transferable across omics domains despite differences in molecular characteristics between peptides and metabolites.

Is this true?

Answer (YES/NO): NO